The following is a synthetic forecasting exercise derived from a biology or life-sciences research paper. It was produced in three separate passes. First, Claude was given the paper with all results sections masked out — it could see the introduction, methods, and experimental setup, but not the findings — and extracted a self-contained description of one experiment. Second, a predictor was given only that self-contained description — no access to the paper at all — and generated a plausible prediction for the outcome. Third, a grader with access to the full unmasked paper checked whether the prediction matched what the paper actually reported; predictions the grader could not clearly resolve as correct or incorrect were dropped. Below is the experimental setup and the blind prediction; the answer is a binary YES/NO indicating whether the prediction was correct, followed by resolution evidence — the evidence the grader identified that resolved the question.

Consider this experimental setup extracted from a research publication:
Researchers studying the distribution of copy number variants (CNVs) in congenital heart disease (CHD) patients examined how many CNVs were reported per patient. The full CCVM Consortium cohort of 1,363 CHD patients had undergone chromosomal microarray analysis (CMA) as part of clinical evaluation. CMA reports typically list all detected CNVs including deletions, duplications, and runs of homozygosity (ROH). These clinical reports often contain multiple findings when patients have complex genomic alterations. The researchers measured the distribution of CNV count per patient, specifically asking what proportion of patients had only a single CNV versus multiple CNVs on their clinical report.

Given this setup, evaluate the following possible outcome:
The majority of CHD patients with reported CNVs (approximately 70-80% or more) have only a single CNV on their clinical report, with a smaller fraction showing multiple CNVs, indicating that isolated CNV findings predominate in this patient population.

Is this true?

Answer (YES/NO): YES